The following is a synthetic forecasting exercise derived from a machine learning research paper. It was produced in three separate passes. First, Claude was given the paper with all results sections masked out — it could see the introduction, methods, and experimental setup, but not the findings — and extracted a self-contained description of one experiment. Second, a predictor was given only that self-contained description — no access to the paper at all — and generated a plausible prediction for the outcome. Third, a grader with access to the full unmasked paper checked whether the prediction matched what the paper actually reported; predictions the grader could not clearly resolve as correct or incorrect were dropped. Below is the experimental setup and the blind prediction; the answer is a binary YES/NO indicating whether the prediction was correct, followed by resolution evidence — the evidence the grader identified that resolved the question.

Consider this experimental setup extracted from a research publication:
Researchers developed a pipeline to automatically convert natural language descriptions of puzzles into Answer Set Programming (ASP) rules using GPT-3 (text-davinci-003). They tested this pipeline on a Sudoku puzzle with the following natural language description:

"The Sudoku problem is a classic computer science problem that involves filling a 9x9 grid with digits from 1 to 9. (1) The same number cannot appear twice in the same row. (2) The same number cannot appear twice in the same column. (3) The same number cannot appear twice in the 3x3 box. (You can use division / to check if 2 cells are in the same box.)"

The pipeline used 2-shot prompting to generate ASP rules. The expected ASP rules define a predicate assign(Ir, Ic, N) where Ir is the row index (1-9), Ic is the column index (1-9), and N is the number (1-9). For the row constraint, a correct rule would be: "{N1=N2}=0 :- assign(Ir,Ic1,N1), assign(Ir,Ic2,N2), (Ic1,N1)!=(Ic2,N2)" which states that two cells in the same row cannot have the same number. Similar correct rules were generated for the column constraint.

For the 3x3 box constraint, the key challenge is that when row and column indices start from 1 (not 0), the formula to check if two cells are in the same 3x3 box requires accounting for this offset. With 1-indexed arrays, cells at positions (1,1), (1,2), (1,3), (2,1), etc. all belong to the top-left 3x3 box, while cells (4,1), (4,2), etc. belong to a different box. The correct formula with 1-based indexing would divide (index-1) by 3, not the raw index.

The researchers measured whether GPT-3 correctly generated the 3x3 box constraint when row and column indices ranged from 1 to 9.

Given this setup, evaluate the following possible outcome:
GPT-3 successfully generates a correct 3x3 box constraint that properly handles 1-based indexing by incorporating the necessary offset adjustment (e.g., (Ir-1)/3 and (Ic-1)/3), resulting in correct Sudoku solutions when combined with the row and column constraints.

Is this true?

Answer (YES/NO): NO